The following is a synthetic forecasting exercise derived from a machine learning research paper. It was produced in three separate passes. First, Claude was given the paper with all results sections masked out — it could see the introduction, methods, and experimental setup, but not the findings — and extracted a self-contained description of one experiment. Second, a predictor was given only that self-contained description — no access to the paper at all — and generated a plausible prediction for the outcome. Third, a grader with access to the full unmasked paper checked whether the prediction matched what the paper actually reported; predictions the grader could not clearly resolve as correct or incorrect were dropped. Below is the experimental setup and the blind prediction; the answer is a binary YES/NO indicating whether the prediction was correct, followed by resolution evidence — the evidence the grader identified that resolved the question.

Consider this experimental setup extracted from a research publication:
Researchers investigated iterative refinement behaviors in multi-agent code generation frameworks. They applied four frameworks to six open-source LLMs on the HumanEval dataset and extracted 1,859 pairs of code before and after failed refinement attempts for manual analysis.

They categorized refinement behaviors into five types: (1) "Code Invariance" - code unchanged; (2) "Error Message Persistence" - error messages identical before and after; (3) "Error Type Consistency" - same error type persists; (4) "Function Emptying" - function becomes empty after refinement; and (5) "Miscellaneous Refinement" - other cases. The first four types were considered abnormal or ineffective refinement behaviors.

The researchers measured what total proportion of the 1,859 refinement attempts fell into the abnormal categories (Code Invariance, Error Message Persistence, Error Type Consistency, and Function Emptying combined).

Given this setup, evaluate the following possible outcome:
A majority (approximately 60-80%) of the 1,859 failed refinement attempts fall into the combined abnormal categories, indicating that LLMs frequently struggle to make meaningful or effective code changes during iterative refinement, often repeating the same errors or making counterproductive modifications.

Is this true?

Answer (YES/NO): NO